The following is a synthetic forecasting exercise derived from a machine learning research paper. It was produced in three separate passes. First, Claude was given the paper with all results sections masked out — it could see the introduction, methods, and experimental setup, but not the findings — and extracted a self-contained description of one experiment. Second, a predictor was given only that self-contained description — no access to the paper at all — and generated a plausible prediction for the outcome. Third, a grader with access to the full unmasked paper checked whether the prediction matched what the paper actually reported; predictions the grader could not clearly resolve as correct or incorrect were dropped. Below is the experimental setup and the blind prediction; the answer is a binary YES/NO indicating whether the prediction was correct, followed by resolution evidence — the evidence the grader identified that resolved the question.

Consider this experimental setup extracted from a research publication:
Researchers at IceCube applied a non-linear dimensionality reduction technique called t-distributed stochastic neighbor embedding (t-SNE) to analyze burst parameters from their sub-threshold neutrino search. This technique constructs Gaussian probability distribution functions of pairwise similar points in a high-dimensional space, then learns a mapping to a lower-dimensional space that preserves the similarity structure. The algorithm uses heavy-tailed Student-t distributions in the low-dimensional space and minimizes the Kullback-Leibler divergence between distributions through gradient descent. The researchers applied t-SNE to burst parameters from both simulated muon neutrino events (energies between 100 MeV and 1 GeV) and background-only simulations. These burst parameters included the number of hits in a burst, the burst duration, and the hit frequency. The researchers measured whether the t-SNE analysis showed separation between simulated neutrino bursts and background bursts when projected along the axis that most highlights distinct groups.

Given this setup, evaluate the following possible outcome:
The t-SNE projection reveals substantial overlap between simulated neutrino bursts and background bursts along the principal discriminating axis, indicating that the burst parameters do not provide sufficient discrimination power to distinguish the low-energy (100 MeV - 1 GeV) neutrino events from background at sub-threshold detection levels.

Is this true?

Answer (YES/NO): YES